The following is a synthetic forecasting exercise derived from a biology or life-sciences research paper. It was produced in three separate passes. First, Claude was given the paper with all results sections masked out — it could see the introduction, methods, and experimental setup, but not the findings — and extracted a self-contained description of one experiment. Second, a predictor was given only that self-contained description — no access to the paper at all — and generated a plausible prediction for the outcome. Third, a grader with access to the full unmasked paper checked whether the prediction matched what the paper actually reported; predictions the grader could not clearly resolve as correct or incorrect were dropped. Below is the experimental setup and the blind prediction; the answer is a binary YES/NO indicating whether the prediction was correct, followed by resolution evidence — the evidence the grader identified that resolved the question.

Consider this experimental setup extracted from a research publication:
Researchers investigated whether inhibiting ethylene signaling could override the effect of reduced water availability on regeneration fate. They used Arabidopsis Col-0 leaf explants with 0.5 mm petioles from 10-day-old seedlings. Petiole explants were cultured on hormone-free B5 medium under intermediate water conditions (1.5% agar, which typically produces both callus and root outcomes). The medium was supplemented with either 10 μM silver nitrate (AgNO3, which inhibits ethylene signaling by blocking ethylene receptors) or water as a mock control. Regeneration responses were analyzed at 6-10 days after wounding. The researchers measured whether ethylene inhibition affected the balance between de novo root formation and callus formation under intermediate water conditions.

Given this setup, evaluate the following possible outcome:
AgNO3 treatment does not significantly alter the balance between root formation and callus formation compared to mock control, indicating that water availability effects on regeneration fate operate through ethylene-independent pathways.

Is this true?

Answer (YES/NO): NO